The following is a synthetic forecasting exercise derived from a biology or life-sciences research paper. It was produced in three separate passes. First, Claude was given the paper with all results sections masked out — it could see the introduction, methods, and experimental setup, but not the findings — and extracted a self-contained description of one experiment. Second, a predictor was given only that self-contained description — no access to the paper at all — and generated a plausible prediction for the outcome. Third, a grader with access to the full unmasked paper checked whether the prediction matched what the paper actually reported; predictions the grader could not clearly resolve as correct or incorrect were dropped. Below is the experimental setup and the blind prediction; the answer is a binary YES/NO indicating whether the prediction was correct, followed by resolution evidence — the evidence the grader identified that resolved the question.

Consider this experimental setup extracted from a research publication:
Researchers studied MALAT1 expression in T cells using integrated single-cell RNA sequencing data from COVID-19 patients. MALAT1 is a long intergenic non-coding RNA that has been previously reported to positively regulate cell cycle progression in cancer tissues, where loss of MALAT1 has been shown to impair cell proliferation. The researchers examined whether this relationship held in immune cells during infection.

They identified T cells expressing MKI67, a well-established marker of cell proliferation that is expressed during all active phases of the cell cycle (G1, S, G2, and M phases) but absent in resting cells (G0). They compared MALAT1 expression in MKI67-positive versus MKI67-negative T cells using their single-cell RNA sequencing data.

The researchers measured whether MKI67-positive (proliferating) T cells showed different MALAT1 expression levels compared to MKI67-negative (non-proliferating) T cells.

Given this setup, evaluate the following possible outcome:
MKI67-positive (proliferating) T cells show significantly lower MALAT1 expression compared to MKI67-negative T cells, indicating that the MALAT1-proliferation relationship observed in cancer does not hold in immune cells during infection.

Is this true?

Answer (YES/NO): YES